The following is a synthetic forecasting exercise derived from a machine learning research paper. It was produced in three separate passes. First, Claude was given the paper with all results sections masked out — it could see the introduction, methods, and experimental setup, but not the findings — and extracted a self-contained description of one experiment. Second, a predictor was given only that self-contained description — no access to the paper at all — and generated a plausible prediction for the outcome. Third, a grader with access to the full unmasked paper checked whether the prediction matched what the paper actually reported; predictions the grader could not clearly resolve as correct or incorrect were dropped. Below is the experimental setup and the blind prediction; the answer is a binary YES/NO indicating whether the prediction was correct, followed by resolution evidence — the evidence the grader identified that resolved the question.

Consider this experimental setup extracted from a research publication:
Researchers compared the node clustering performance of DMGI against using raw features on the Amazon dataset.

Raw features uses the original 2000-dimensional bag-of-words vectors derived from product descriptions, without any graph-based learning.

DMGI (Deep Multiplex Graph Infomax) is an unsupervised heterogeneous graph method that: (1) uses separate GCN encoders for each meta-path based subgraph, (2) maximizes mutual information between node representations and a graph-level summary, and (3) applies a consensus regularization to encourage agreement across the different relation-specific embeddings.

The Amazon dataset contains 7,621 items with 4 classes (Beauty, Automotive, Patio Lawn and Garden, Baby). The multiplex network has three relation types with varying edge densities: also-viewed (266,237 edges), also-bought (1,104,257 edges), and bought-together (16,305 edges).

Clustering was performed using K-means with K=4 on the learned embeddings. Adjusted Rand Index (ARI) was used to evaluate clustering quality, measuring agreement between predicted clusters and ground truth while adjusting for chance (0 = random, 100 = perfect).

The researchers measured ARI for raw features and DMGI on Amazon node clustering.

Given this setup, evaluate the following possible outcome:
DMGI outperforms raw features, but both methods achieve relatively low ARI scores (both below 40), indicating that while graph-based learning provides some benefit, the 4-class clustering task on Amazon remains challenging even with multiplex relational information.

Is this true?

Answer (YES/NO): YES